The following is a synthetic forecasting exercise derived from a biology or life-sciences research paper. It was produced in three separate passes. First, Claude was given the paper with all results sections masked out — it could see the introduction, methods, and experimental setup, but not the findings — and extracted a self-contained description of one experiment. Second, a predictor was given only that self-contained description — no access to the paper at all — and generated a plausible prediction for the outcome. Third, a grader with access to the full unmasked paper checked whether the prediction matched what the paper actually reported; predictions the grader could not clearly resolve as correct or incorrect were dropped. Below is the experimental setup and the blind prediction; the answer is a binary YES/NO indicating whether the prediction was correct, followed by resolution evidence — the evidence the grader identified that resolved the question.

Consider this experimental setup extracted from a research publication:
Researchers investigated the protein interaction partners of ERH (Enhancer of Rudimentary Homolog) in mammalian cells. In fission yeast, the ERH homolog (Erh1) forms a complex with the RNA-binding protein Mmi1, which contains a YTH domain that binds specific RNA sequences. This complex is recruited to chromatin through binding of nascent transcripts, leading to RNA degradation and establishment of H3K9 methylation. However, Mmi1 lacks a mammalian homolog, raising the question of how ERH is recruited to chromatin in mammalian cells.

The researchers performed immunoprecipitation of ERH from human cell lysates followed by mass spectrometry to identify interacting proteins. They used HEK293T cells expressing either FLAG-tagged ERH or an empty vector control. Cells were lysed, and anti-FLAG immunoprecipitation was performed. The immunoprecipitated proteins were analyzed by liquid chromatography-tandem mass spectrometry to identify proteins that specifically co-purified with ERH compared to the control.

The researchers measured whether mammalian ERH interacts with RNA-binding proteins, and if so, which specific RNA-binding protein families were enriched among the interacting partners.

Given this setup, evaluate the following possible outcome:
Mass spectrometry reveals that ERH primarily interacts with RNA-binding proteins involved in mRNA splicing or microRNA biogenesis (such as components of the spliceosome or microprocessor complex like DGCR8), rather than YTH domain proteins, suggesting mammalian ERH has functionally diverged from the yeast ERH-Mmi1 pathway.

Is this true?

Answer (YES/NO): NO